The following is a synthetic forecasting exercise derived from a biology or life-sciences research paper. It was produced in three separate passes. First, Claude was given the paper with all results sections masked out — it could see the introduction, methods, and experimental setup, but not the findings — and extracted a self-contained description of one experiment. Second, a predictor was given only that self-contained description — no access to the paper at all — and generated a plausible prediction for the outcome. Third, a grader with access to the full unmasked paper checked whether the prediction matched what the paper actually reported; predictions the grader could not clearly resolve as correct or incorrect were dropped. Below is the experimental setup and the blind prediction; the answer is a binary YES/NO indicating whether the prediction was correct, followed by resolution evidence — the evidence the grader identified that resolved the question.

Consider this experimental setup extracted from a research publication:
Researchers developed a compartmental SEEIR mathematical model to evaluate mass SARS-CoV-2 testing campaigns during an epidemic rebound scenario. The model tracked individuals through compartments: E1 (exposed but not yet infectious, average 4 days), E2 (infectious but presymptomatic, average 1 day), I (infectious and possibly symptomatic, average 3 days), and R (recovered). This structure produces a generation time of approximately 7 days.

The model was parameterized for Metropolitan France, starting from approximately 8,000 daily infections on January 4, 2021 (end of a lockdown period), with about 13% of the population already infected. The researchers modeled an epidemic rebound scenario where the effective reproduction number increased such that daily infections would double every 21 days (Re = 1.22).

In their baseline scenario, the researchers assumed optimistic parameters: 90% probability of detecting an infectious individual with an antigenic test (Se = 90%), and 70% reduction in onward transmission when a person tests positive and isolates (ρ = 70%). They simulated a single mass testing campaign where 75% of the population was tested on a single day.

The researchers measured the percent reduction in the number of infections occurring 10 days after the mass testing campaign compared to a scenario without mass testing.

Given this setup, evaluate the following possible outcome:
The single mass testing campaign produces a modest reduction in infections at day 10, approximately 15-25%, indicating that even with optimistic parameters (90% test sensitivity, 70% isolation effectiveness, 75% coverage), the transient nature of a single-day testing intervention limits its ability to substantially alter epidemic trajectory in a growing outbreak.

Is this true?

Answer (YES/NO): YES